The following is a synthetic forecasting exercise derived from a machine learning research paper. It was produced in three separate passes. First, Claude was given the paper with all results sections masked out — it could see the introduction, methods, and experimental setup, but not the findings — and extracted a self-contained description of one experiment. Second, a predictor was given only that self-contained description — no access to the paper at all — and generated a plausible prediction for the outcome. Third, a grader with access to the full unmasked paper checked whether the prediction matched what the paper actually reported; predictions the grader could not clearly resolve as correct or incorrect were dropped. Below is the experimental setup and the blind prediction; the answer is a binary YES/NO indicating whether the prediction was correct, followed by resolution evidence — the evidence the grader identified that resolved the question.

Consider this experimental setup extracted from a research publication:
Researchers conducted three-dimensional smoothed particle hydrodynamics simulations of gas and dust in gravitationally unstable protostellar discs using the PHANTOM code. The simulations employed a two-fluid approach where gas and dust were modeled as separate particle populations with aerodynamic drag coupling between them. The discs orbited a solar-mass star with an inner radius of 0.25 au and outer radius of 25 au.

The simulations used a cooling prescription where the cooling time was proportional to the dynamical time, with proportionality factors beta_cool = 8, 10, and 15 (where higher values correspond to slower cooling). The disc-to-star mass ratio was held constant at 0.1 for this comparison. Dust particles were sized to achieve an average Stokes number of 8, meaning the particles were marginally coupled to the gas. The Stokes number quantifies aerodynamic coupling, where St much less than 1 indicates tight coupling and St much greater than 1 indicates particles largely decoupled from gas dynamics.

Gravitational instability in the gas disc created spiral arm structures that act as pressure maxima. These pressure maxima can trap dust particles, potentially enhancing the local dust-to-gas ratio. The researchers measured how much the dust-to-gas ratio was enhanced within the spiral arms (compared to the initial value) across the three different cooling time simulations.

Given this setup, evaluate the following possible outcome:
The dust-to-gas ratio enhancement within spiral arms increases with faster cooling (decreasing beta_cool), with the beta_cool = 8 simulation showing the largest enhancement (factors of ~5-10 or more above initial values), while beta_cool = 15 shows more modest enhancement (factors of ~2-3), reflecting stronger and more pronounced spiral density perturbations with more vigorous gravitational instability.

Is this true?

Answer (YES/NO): NO